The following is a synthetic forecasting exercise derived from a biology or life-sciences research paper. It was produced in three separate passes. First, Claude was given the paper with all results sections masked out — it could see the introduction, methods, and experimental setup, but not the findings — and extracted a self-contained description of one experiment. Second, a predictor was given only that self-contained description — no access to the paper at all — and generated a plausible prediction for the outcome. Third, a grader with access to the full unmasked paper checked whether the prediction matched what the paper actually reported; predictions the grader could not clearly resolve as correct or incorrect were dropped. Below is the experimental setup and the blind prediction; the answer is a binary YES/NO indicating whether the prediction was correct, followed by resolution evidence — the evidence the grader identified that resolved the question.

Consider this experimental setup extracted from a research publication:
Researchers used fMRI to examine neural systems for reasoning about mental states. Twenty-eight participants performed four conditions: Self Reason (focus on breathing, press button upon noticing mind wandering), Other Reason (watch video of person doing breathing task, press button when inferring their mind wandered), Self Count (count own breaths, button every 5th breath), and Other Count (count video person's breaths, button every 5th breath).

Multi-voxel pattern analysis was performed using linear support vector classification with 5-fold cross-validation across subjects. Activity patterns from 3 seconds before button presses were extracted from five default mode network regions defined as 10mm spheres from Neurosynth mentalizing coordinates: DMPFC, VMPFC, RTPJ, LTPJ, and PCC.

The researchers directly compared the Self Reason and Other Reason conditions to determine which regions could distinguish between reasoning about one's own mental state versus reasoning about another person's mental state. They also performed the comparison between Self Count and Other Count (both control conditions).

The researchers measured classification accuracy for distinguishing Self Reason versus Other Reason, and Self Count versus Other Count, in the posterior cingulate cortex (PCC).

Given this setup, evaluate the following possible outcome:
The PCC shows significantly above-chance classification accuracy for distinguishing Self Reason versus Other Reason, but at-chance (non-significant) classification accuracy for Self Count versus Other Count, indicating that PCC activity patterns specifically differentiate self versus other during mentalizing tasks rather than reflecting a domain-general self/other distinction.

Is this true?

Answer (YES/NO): YES